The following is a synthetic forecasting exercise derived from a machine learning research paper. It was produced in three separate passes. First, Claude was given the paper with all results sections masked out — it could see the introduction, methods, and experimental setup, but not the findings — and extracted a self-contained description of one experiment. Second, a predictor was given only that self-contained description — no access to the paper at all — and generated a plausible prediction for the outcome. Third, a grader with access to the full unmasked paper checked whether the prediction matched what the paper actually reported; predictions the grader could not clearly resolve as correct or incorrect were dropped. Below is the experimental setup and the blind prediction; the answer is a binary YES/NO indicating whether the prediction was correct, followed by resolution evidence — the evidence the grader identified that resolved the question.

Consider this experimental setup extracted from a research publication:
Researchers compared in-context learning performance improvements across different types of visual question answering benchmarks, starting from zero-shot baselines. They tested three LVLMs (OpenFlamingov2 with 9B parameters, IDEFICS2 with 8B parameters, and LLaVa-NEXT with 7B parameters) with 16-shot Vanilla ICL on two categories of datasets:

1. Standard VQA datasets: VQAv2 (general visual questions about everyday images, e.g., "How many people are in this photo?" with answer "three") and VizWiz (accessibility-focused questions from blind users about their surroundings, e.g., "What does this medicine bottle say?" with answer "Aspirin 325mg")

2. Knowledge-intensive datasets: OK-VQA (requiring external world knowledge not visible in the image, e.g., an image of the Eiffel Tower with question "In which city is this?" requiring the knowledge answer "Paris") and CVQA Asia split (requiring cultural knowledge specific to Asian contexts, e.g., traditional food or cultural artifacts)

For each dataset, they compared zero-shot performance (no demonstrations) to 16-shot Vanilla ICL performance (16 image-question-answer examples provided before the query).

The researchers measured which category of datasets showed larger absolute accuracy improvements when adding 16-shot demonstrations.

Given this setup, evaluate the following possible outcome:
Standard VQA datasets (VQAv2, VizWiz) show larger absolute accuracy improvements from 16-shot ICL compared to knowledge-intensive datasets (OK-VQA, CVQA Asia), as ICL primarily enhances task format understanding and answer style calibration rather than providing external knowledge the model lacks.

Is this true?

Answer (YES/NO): NO